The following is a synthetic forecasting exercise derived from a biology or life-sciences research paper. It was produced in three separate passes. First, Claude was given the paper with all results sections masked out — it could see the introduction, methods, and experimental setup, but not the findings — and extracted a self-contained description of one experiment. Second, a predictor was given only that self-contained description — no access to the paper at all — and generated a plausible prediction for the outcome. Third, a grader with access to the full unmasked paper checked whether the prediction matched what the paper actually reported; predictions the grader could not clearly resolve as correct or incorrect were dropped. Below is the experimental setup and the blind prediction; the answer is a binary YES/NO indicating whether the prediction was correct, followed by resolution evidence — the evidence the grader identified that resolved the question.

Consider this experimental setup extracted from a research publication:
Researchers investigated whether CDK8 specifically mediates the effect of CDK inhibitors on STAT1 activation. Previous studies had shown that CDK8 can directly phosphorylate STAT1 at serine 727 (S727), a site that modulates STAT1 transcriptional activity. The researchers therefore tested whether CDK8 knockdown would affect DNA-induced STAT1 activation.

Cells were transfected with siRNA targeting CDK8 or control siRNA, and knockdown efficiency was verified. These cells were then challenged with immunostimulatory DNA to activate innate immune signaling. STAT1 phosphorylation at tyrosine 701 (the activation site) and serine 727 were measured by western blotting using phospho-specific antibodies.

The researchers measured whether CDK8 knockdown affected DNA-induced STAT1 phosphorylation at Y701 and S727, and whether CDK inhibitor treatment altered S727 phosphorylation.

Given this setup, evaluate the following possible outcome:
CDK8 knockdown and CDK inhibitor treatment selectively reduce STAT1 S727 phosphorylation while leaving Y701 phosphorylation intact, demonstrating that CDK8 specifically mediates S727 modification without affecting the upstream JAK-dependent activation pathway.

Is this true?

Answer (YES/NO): NO